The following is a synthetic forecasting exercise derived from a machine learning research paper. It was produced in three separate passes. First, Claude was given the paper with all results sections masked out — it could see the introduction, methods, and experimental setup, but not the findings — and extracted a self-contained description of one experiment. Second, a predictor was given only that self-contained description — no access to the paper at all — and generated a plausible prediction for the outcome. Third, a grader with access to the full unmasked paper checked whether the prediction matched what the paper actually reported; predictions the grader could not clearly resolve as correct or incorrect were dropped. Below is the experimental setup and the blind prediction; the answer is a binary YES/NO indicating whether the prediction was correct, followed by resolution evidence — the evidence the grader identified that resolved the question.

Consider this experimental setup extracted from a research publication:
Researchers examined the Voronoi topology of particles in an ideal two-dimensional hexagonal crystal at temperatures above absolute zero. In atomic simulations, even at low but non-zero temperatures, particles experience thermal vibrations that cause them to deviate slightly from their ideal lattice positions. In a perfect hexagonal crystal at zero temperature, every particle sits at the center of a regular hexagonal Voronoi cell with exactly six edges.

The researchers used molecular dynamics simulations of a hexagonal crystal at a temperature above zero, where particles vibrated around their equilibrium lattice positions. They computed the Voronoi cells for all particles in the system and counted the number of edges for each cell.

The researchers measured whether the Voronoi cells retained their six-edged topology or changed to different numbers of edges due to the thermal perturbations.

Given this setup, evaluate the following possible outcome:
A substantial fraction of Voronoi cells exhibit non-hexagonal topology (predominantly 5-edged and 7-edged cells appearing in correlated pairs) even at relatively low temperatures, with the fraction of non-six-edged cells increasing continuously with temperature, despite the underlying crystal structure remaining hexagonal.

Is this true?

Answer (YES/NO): NO